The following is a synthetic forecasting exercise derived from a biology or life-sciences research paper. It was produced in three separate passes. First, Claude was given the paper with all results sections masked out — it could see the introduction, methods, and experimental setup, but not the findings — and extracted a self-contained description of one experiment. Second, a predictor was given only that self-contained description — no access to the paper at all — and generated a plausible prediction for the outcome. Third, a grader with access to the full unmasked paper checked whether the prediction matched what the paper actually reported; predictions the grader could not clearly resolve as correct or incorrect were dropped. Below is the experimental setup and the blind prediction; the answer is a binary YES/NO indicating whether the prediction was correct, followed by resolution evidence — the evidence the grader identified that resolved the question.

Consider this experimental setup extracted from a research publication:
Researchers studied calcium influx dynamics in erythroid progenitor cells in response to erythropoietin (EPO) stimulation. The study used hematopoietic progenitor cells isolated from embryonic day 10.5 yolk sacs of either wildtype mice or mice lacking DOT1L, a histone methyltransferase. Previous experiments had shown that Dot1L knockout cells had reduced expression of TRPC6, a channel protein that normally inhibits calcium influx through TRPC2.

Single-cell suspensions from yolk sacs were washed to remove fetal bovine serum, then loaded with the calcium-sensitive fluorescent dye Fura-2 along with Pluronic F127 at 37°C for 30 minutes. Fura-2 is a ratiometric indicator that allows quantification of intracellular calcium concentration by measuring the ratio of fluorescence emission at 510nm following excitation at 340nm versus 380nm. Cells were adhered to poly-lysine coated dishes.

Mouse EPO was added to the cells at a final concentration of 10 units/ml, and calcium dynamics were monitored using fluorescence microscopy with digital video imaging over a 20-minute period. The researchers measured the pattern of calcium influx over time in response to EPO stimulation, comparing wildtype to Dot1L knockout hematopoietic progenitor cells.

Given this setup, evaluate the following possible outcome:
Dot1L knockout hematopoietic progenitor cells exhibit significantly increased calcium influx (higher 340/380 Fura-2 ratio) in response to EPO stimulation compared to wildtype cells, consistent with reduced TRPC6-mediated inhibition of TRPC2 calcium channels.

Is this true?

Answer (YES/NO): YES